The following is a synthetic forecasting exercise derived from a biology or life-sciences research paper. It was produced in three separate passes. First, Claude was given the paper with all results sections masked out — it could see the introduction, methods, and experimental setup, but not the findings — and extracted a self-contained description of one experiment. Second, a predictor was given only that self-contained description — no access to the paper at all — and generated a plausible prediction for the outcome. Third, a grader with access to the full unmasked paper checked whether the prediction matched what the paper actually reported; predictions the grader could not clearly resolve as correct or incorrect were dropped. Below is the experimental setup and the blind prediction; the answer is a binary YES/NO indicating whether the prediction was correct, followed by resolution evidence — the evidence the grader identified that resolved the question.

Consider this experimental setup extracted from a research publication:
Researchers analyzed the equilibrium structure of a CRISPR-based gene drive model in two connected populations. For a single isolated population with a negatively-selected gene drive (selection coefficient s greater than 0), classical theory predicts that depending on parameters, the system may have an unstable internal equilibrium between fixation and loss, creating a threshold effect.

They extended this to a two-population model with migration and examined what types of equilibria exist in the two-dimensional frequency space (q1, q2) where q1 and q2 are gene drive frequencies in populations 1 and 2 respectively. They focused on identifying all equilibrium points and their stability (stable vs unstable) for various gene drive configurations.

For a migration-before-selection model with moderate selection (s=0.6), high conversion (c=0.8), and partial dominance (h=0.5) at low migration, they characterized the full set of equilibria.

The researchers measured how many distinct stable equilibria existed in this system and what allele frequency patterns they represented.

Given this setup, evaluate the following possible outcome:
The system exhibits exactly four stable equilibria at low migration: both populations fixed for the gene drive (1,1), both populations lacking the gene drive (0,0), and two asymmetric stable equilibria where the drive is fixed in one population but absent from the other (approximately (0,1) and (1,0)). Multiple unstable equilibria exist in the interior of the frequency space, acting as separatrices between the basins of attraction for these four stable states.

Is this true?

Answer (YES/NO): YES